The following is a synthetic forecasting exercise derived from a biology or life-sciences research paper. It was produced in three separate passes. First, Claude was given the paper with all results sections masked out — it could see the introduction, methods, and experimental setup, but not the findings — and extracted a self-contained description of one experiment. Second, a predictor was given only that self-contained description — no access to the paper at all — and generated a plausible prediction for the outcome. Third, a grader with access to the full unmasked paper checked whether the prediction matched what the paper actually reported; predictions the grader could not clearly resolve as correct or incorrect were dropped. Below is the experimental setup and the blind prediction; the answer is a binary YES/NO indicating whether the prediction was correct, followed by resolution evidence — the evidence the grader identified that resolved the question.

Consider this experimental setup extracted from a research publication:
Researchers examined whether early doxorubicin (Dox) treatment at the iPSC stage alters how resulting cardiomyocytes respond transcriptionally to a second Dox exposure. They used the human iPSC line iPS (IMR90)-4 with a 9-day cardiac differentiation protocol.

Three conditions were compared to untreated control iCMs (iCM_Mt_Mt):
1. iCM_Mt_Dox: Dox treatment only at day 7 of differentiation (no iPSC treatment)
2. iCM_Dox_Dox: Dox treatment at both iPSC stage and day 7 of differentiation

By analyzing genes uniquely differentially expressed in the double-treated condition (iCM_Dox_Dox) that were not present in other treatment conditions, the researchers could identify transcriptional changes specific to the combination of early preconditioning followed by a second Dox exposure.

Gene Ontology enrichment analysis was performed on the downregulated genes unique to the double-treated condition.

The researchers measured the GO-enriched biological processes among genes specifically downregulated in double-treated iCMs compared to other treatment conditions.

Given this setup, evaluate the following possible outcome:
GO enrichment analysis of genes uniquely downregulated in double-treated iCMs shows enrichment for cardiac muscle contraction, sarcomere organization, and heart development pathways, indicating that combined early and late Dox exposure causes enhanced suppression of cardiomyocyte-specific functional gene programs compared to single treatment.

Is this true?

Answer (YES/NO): NO